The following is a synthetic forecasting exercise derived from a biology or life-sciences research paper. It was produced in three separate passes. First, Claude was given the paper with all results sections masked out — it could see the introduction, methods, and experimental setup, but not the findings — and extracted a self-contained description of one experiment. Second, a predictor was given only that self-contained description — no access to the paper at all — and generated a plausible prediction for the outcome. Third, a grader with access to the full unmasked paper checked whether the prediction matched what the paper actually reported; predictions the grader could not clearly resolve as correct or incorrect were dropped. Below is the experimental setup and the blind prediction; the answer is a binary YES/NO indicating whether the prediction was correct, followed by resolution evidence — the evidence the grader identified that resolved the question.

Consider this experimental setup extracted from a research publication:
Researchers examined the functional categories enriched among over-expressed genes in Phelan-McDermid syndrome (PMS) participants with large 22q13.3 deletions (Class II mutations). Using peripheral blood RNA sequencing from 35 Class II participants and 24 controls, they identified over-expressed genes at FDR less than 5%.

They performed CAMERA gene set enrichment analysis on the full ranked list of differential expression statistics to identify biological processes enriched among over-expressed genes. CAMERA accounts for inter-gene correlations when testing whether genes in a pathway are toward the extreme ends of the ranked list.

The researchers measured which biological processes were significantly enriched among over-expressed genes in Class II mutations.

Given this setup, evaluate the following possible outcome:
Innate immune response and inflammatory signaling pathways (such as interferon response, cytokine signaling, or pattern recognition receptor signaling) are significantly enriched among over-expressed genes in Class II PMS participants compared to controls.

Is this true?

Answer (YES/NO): NO